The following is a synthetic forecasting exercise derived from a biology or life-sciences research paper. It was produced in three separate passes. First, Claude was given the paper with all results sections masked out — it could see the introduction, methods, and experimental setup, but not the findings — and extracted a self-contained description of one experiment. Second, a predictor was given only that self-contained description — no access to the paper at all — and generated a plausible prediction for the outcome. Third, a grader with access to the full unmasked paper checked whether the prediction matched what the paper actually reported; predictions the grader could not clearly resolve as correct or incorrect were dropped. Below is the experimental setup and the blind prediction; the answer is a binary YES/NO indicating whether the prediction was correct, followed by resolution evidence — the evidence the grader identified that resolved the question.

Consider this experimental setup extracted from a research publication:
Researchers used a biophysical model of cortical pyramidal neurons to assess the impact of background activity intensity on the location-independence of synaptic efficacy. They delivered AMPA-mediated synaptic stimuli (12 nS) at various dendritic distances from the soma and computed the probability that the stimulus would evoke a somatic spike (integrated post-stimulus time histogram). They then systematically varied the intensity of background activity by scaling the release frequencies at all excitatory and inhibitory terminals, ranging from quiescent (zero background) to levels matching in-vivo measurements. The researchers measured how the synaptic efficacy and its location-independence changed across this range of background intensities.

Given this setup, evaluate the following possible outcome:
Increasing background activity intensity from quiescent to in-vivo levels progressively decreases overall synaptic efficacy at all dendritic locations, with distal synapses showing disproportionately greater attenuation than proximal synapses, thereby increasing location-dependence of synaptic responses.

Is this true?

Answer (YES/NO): NO